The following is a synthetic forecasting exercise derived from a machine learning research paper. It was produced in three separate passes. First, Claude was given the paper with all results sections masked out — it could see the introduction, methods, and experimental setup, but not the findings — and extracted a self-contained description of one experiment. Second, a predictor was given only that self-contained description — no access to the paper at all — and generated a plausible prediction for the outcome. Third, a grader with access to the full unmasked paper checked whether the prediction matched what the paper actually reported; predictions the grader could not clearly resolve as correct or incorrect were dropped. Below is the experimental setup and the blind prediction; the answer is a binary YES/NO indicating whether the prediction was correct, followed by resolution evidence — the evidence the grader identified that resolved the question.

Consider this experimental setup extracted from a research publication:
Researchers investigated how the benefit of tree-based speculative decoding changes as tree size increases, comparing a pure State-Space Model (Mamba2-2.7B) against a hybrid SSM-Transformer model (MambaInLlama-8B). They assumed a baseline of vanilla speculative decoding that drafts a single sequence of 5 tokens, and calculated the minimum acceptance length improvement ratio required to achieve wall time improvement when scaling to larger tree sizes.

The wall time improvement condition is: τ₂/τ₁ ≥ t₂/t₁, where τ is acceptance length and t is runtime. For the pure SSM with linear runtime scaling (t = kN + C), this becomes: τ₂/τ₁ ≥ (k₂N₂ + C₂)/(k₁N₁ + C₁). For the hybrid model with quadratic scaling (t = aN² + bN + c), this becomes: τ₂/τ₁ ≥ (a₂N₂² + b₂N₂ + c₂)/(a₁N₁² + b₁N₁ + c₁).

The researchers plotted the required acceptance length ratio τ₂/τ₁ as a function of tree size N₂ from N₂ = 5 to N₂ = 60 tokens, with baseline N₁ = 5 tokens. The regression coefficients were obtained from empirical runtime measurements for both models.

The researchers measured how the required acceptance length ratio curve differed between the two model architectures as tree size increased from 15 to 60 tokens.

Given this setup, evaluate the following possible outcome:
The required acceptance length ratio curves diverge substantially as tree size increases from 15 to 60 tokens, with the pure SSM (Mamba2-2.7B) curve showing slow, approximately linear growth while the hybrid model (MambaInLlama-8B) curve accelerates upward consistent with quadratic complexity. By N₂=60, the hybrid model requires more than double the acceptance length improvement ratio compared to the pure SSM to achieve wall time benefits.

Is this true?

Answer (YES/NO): NO